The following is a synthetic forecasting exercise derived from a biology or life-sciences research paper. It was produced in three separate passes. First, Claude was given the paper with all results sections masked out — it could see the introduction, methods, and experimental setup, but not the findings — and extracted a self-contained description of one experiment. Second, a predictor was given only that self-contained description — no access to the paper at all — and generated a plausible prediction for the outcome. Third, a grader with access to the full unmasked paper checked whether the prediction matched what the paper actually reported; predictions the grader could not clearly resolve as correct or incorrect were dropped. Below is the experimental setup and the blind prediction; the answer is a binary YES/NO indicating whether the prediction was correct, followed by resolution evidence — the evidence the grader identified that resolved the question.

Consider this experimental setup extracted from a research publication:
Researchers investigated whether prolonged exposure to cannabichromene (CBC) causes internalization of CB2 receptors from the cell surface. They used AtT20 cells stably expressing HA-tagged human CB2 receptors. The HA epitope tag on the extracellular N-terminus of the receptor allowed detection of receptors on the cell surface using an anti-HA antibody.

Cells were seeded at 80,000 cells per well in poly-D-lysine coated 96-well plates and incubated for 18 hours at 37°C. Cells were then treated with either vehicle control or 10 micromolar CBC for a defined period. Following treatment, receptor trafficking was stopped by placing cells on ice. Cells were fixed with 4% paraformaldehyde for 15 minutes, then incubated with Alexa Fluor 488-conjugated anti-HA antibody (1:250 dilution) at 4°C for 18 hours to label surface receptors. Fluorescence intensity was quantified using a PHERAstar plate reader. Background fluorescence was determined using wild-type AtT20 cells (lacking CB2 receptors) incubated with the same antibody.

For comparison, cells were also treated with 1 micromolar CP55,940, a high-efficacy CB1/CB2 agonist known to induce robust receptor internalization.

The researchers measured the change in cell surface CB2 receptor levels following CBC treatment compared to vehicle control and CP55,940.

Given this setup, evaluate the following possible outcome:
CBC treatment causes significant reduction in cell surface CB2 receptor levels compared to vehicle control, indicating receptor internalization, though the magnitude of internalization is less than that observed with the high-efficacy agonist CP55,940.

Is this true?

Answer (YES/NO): YES